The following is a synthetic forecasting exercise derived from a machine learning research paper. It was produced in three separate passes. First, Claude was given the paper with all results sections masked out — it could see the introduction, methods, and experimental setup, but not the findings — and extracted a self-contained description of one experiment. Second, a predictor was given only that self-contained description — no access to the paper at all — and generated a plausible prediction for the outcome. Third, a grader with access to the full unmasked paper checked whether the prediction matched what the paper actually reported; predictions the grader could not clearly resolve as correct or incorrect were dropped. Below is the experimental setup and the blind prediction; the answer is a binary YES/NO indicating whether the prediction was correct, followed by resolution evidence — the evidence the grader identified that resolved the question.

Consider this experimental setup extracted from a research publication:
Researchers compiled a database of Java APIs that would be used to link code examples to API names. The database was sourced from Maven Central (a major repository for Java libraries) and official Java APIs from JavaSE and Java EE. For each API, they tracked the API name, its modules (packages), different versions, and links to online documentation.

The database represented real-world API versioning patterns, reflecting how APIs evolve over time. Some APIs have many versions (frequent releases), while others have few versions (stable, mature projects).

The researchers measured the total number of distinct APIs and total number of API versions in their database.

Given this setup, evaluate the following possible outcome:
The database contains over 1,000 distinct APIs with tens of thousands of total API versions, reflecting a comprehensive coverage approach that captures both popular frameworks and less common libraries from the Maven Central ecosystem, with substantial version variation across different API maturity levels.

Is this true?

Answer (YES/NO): NO